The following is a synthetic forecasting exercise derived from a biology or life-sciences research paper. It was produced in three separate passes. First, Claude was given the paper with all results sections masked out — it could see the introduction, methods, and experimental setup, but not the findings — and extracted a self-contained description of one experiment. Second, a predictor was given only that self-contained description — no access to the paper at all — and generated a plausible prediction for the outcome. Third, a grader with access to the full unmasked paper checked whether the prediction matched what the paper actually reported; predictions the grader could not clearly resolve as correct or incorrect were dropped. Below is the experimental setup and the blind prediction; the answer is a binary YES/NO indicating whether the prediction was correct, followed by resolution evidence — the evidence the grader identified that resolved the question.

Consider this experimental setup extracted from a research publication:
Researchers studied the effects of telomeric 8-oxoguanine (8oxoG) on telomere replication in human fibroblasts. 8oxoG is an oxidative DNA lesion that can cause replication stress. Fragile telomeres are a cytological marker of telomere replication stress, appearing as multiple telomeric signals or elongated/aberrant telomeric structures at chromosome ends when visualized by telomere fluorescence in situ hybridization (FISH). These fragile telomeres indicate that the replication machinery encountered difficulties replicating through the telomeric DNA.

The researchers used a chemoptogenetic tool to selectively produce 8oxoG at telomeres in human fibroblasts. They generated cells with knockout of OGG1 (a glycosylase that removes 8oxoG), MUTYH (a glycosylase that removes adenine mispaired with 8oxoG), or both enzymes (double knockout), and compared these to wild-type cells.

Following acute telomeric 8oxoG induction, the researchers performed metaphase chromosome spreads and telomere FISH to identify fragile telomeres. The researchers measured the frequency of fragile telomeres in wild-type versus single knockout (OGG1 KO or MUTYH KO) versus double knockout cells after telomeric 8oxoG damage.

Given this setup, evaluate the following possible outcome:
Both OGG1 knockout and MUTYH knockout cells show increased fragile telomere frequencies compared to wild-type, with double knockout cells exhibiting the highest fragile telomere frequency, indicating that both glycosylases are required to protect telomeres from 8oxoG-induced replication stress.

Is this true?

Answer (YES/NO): NO